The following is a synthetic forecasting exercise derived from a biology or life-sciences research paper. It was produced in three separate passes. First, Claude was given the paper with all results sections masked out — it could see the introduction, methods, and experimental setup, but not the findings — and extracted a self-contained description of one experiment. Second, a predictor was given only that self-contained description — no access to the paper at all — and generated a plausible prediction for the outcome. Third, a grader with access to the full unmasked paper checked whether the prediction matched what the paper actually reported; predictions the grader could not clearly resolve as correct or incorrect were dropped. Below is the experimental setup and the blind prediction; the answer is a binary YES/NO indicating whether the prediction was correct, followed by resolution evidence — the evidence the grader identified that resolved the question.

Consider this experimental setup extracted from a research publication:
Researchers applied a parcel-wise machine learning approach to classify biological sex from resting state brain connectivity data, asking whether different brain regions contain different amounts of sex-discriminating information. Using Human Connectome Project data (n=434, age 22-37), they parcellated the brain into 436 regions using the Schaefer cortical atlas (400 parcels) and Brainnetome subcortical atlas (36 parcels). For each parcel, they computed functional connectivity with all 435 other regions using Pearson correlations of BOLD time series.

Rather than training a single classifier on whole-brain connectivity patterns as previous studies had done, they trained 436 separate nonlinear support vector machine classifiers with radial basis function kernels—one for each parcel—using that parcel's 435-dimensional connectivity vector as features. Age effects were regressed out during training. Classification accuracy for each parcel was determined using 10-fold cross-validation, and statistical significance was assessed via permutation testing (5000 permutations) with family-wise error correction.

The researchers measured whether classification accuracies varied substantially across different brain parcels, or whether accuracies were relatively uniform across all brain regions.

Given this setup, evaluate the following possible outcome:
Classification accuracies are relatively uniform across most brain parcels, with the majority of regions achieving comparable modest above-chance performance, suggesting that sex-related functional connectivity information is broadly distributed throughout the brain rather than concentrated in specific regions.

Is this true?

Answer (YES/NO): NO